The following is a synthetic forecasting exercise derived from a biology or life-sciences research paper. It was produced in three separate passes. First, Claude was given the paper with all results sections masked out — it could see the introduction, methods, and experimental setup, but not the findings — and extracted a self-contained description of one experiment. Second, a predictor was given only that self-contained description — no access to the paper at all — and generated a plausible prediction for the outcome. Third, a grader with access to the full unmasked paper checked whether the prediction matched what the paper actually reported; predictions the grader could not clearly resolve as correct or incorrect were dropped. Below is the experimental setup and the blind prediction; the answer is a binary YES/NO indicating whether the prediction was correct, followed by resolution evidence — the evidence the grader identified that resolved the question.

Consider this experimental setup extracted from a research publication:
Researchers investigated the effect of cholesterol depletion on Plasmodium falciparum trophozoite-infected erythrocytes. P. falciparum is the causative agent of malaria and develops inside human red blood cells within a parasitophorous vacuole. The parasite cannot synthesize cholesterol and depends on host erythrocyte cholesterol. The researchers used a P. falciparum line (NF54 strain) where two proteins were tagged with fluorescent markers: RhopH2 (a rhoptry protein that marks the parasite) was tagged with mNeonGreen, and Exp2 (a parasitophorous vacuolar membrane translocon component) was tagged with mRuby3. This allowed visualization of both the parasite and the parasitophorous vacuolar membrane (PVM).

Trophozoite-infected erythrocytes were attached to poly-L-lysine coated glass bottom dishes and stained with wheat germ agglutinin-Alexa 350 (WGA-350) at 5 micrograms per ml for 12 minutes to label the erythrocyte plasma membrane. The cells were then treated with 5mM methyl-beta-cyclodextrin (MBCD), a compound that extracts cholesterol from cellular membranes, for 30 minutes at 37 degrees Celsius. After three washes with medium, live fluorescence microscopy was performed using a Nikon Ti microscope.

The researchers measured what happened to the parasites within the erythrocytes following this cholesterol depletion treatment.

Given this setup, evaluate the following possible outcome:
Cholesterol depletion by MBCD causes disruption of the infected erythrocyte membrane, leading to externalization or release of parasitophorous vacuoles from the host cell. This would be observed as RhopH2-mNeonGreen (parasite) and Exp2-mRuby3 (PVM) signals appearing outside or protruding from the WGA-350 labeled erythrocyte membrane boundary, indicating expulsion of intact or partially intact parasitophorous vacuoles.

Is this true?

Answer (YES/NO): NO